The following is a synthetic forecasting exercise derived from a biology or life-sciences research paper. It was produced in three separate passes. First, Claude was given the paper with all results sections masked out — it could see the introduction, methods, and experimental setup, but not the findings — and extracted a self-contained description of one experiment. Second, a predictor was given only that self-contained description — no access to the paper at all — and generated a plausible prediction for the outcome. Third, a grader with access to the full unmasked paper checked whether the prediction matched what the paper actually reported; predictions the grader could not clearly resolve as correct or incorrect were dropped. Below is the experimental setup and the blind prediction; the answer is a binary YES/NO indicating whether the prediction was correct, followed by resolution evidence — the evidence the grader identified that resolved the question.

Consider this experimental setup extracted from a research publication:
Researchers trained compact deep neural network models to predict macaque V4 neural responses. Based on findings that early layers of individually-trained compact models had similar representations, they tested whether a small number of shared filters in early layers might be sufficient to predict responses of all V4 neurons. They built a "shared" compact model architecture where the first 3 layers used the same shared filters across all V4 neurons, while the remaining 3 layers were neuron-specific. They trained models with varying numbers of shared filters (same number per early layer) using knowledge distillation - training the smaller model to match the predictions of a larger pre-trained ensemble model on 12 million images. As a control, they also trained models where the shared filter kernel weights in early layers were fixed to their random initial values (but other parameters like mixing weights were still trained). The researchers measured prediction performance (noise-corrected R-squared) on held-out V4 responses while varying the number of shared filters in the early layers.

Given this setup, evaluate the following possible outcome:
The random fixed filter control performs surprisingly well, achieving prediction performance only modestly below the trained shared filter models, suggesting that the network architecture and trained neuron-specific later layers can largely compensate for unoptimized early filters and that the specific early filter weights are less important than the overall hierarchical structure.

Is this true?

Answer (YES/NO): NO